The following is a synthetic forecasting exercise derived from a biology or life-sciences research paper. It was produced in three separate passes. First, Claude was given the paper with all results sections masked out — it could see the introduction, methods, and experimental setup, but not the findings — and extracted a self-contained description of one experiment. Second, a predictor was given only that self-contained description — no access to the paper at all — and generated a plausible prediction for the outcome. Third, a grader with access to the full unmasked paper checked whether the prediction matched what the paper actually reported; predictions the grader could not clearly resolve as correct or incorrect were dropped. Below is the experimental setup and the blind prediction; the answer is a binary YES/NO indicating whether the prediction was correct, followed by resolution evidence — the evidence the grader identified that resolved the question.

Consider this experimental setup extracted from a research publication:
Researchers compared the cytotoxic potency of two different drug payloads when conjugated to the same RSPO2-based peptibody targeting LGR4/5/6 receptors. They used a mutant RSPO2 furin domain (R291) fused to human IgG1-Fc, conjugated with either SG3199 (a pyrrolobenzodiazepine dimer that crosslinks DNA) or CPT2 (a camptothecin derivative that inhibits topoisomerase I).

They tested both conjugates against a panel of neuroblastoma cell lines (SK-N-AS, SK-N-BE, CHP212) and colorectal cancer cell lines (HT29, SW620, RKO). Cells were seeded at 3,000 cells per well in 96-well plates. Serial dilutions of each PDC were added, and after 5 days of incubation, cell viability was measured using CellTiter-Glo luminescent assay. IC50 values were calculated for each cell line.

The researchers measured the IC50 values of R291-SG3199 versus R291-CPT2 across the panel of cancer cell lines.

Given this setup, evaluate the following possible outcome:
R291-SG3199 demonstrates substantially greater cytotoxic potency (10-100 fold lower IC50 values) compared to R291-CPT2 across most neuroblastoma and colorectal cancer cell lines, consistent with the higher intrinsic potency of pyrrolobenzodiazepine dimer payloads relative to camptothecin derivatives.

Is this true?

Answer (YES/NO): YES